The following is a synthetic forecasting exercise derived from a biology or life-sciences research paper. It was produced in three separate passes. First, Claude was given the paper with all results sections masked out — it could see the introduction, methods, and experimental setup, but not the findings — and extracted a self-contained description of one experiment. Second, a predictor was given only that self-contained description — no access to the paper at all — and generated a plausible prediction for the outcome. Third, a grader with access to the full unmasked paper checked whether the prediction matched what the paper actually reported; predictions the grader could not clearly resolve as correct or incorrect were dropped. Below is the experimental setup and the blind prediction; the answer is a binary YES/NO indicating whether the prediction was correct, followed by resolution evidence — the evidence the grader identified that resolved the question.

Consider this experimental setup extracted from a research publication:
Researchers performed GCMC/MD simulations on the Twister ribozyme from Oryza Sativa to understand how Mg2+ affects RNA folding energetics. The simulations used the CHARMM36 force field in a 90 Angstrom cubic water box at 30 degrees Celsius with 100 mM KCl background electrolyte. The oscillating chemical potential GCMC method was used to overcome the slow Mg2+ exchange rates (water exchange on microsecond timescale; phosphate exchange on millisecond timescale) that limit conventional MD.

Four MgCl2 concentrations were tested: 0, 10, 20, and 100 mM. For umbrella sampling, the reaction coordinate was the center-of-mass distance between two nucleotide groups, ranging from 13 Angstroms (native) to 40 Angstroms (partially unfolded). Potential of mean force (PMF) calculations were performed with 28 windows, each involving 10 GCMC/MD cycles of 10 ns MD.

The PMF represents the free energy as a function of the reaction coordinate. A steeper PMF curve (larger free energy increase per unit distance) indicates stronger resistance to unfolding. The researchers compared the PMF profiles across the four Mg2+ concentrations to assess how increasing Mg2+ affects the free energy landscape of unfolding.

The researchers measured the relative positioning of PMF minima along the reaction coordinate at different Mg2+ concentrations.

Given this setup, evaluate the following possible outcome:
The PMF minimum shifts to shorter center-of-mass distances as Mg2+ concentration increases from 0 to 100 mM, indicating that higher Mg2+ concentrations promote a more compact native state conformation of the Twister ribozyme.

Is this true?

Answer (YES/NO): NO